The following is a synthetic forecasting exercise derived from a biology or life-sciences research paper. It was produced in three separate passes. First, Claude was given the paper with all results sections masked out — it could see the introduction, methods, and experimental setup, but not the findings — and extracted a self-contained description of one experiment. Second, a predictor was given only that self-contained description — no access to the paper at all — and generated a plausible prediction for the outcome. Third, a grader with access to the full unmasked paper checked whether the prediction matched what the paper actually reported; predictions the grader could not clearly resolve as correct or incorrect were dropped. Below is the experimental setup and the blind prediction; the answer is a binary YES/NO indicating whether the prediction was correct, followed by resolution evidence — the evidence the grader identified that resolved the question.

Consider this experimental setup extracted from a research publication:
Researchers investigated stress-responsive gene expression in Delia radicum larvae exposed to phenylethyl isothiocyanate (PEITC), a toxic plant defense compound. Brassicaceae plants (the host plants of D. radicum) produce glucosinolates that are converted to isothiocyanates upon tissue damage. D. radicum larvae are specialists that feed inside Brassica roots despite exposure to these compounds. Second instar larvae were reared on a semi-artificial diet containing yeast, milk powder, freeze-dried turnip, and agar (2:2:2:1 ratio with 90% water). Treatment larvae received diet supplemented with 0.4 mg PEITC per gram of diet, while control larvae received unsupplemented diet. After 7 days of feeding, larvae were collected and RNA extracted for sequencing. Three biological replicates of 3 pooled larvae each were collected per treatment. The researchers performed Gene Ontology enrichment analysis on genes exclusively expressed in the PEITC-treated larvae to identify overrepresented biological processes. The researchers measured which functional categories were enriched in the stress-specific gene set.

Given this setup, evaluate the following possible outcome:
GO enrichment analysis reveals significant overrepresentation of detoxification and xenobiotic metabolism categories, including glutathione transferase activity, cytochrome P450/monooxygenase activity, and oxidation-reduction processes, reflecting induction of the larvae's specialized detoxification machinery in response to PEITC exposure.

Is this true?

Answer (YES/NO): NO